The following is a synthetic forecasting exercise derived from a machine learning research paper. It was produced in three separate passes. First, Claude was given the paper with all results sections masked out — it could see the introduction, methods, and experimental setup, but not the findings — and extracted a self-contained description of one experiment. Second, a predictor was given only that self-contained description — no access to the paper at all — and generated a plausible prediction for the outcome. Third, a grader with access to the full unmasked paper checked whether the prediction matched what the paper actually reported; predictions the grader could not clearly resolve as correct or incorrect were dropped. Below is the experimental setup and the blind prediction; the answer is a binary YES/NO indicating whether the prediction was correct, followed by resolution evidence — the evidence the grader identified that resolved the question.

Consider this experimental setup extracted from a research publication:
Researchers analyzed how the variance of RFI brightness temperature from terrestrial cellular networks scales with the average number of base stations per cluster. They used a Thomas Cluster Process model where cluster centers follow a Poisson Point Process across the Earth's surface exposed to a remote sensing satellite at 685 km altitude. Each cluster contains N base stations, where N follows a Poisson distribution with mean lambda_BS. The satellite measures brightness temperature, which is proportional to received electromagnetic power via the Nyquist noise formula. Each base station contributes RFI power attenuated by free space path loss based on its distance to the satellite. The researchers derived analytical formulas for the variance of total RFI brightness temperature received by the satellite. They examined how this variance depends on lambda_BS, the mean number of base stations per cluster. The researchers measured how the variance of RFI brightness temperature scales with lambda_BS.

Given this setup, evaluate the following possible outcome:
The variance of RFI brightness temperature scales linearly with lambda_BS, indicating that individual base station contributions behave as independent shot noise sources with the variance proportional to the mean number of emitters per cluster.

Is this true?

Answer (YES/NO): NO